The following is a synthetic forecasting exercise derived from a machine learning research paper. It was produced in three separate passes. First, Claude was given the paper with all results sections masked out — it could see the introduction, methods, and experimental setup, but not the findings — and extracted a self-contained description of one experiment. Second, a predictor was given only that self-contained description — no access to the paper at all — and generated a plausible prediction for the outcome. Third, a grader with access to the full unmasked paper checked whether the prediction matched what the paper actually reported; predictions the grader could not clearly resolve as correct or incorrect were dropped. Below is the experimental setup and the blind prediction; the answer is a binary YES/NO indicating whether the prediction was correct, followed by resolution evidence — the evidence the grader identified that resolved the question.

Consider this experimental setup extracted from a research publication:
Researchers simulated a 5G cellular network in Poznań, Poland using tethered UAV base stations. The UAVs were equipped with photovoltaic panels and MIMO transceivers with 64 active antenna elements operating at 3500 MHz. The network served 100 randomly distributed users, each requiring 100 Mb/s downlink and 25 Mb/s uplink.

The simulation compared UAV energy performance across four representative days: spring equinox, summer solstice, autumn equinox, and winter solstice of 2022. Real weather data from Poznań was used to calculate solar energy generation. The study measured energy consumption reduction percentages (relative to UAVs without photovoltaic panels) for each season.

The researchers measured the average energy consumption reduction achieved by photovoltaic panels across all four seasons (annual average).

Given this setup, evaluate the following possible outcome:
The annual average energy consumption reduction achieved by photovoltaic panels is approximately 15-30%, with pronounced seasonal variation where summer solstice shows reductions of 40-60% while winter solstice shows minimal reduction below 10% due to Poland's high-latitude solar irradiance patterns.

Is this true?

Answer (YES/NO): NO